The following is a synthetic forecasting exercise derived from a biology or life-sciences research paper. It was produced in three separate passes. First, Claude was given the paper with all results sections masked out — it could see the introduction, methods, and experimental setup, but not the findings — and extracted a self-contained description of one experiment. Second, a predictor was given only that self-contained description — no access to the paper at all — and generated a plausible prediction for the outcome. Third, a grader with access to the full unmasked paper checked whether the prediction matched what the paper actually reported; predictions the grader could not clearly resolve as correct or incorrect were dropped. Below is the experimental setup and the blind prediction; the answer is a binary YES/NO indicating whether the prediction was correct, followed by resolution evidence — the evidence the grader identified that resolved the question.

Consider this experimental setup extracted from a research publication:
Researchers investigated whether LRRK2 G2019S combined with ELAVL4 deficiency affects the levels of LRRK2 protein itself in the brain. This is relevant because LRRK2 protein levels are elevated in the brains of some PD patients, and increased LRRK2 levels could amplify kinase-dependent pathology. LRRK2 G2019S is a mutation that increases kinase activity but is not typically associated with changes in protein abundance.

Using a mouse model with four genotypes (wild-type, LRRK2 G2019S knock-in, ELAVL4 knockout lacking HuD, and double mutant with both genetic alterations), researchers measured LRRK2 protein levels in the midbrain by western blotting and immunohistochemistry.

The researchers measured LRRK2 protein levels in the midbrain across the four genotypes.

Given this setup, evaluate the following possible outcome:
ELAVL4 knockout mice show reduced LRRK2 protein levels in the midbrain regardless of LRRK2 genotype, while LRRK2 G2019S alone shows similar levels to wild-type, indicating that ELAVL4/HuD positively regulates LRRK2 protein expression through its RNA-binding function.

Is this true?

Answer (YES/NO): NO